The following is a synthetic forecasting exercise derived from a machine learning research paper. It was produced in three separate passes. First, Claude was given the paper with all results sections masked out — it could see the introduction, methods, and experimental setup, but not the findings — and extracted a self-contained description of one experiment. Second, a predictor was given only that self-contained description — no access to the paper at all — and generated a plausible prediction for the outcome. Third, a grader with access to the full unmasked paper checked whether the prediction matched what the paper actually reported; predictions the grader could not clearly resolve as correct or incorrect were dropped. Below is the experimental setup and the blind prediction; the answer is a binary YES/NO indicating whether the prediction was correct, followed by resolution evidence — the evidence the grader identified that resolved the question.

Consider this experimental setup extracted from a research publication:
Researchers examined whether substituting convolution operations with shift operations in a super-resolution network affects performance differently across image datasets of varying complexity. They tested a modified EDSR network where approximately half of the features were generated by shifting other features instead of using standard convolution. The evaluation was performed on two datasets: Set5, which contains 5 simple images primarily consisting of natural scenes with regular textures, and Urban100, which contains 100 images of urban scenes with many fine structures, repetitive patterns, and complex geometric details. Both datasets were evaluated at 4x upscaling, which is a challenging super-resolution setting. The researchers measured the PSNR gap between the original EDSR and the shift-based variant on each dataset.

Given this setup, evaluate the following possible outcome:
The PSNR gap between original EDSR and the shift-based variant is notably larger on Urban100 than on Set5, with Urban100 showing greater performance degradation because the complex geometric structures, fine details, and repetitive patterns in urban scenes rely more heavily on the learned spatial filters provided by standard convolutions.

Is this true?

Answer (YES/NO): YES